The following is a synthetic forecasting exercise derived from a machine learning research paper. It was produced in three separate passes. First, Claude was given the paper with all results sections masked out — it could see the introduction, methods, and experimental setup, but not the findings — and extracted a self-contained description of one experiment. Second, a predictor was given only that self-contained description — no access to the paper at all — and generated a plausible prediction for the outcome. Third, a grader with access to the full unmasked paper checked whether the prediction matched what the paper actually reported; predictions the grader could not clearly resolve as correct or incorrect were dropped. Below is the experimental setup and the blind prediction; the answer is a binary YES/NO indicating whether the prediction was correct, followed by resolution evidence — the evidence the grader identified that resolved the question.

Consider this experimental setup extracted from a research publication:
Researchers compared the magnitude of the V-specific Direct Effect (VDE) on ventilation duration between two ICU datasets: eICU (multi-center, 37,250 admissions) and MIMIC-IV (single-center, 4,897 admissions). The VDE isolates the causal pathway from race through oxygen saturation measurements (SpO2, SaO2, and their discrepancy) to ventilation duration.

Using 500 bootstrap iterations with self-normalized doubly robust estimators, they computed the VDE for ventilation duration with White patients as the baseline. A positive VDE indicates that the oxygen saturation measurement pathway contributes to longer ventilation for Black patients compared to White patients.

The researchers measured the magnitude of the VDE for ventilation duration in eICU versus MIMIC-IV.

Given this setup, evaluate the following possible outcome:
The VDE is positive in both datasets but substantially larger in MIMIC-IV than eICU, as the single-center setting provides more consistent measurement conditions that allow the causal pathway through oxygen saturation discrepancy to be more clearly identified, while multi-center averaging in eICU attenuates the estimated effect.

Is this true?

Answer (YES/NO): YES